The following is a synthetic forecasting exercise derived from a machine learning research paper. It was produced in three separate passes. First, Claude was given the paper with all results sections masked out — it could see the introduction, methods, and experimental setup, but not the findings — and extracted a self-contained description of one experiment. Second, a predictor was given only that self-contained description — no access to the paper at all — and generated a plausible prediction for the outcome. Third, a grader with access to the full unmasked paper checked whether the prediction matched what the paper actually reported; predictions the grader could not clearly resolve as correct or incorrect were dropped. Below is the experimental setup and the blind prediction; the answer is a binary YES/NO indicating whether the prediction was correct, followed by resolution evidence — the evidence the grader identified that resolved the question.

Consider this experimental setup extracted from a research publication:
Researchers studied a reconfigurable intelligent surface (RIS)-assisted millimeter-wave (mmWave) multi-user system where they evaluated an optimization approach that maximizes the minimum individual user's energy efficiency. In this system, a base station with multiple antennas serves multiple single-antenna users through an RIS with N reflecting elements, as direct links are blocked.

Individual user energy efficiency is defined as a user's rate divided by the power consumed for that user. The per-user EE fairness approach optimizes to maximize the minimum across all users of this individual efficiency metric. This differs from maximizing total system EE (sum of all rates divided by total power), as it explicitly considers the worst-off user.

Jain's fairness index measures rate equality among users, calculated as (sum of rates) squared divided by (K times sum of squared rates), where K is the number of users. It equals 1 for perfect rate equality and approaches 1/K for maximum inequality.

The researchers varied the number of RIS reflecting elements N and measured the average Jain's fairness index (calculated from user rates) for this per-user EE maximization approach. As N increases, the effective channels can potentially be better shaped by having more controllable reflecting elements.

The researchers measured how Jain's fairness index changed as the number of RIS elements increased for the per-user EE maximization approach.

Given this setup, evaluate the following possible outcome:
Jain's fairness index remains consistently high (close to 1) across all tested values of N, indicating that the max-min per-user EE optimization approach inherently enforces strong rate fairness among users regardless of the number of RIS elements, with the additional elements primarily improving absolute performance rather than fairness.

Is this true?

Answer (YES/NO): YES